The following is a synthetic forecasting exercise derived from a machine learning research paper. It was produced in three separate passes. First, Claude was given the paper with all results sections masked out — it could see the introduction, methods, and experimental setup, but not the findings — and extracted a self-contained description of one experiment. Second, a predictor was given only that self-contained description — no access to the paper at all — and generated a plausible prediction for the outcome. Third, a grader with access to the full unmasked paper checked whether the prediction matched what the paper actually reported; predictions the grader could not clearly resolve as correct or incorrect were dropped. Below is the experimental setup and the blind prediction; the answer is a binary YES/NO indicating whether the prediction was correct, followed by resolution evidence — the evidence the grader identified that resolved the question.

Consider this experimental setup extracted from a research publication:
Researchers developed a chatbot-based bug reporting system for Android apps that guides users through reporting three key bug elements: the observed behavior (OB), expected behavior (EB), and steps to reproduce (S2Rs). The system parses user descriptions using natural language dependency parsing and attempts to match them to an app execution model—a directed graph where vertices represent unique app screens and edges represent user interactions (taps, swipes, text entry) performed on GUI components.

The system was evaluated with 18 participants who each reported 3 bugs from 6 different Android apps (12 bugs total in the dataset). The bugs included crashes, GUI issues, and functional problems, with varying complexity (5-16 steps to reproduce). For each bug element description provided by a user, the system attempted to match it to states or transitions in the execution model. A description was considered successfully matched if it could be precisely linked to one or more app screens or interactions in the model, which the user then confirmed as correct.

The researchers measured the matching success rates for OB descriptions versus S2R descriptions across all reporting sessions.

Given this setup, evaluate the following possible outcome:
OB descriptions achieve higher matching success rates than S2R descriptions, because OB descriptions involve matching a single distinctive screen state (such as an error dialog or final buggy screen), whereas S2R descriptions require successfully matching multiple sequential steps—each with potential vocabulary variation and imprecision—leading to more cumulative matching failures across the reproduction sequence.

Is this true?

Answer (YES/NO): NO